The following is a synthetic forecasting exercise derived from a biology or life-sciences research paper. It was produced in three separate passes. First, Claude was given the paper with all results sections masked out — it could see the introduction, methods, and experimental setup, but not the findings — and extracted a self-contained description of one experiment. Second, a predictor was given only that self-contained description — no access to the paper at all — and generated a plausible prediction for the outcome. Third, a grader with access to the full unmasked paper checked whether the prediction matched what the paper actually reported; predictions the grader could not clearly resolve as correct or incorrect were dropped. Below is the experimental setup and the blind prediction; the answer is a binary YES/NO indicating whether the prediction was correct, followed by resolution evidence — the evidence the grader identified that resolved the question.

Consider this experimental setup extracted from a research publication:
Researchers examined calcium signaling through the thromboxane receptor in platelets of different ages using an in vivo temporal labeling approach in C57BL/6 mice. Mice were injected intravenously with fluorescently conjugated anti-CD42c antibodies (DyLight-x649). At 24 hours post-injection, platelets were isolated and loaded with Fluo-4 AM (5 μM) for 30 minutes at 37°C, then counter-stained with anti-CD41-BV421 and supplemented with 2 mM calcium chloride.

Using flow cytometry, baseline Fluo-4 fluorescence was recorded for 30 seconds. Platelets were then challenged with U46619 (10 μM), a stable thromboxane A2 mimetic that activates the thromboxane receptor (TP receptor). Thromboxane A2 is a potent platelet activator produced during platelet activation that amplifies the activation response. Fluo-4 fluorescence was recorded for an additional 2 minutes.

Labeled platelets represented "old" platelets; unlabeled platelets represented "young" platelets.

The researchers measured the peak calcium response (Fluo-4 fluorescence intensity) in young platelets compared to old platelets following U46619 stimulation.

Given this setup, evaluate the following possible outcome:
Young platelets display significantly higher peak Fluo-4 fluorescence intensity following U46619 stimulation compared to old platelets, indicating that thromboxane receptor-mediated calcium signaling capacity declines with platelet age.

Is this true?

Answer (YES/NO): YES